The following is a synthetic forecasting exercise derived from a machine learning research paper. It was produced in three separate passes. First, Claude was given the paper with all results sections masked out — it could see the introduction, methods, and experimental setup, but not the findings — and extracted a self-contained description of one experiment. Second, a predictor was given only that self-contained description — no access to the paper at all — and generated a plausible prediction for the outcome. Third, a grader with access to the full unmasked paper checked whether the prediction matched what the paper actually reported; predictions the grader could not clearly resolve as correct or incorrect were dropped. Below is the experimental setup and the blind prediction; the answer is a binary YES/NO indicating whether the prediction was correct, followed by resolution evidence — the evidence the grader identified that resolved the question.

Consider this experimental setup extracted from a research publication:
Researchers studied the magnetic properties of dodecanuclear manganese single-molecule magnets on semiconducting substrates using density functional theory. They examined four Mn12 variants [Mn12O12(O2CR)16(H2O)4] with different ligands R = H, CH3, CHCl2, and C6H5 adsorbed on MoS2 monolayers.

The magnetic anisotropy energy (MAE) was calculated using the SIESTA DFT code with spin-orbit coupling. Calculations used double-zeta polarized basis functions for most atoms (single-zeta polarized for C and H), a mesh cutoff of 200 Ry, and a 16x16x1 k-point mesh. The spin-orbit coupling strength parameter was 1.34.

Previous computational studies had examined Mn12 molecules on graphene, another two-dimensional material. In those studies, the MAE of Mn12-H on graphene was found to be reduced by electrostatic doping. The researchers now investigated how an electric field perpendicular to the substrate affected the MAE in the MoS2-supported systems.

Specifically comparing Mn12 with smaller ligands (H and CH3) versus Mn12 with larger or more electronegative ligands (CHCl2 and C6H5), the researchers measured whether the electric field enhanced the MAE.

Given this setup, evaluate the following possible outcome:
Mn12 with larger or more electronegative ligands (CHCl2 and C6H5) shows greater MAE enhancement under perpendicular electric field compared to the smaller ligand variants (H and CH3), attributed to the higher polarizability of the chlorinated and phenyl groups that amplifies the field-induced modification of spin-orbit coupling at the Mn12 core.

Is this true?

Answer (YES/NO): YES